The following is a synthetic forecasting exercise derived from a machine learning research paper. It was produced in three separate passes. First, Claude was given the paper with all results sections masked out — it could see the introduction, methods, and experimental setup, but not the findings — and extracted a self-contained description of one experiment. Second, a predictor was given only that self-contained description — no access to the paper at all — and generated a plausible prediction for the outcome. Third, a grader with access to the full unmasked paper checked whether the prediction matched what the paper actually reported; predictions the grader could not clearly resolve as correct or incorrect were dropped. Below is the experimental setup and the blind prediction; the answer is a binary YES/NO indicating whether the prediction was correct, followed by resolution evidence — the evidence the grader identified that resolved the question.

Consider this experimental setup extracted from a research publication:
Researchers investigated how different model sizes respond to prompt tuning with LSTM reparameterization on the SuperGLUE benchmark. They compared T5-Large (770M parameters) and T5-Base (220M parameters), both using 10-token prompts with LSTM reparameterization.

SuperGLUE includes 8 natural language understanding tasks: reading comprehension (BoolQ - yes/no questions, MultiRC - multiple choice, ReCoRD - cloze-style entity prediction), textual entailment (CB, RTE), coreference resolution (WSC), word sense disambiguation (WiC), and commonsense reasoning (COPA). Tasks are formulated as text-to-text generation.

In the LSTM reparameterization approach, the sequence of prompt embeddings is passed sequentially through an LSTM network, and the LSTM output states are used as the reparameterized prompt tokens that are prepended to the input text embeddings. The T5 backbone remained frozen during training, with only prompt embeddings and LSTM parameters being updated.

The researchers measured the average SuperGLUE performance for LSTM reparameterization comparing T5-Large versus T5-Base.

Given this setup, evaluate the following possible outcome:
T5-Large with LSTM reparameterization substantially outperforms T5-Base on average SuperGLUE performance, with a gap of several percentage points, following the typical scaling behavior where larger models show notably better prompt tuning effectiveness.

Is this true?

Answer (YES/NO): YES